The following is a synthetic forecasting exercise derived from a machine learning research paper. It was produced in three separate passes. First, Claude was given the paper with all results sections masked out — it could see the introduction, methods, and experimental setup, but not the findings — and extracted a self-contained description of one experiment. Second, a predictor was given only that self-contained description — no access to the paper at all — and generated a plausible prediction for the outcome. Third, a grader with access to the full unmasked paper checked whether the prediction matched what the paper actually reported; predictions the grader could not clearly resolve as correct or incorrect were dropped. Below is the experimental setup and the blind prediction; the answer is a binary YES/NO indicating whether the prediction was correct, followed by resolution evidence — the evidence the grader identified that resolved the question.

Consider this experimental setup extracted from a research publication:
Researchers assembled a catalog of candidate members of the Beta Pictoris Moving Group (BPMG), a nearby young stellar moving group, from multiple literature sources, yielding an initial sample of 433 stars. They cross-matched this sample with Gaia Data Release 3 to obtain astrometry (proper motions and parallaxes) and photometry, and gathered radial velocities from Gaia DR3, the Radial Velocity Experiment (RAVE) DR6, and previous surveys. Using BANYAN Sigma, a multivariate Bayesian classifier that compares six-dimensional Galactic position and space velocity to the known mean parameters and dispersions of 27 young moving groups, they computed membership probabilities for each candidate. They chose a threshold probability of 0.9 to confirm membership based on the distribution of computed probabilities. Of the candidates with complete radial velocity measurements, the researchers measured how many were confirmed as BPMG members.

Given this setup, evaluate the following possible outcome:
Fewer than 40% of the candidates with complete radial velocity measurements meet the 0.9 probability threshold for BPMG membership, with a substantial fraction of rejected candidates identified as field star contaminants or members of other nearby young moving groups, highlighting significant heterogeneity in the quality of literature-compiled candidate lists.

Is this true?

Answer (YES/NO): NO